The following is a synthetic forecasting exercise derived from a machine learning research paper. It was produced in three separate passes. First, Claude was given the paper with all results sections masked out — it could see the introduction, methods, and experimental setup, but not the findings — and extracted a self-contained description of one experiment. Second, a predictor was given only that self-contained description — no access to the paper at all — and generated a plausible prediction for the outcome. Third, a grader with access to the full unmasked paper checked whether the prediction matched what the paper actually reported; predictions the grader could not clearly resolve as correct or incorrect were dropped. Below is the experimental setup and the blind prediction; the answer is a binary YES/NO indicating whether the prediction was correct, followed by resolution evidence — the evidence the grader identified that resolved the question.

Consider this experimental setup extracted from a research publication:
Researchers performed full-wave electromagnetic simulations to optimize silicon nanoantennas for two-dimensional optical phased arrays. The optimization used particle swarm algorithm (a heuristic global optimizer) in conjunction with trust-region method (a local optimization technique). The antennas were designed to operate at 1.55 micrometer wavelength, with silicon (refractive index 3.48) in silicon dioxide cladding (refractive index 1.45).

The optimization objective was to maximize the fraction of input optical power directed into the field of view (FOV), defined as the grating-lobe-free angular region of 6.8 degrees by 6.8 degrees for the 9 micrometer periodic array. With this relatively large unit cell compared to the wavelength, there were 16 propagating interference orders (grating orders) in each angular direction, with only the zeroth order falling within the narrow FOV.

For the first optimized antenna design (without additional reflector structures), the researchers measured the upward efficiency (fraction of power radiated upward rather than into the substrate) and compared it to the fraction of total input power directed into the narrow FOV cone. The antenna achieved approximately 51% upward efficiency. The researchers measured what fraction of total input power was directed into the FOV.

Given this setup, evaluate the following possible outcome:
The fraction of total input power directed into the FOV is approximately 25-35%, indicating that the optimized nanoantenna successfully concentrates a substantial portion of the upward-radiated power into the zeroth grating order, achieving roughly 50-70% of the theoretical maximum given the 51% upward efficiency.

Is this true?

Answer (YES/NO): NO